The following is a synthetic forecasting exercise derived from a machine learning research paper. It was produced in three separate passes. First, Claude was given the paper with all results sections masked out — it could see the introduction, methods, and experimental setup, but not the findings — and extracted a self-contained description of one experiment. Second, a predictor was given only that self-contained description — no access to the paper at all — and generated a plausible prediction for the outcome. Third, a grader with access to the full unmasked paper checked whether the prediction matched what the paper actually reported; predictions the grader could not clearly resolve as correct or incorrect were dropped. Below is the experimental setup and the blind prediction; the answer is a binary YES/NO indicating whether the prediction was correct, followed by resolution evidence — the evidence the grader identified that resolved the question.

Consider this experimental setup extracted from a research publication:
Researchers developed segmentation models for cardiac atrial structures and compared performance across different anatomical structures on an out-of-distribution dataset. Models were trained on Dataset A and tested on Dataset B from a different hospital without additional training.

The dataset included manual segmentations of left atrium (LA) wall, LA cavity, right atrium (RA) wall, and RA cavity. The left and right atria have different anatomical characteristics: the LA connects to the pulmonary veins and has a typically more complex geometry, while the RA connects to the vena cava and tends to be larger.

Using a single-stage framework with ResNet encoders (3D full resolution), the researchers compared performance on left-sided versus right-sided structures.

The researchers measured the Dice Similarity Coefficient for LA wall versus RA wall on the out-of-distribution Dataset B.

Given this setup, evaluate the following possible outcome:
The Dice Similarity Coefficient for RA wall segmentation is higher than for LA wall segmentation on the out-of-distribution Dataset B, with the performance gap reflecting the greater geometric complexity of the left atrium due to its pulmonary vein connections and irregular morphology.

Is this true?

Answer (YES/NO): YES